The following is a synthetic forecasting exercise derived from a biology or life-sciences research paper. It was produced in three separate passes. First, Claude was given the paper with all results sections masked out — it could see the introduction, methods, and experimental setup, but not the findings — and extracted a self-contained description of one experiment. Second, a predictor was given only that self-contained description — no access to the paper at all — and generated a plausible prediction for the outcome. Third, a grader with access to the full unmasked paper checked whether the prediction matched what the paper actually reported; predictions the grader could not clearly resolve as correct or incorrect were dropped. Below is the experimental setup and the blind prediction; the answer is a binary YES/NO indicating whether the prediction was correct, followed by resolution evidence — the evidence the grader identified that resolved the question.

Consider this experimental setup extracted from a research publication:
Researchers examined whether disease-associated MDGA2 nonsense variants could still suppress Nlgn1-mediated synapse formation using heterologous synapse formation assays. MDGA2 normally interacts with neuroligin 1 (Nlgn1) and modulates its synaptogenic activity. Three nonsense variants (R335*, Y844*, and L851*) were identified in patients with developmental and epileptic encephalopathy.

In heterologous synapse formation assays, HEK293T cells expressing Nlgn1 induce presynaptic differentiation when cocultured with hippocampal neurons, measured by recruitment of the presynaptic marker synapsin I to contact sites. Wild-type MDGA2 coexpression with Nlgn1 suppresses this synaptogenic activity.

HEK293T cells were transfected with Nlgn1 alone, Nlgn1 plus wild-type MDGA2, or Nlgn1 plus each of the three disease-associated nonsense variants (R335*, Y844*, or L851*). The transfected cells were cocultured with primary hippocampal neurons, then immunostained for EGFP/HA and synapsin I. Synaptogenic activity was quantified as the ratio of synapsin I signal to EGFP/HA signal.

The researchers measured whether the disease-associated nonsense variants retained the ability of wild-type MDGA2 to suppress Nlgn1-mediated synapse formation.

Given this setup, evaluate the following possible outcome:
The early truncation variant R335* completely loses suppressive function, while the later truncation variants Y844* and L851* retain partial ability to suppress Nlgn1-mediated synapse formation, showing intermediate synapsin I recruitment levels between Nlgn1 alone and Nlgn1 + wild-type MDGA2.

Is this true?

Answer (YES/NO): NO